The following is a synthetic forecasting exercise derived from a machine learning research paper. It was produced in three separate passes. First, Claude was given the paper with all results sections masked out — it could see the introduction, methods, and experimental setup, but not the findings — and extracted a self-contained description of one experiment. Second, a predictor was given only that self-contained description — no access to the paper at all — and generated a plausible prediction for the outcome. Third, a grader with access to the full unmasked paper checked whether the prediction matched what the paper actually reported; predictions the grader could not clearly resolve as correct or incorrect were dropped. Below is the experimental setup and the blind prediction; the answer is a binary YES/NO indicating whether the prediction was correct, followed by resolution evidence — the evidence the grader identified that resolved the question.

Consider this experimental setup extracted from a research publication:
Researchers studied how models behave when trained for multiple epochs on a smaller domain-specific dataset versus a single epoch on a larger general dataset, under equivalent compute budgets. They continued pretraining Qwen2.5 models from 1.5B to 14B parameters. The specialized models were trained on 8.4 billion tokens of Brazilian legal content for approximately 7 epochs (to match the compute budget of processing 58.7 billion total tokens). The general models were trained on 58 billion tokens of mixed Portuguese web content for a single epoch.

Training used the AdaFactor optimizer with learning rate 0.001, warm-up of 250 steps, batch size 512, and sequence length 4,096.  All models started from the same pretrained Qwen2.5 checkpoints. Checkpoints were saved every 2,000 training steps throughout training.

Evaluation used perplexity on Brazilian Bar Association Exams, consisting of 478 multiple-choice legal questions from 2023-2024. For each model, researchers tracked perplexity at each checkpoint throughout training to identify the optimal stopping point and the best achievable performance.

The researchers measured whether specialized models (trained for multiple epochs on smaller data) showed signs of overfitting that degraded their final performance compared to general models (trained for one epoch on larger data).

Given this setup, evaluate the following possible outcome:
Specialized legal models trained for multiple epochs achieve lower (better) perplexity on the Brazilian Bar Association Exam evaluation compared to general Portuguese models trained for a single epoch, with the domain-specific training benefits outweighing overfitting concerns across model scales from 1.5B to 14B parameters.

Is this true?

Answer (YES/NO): YES